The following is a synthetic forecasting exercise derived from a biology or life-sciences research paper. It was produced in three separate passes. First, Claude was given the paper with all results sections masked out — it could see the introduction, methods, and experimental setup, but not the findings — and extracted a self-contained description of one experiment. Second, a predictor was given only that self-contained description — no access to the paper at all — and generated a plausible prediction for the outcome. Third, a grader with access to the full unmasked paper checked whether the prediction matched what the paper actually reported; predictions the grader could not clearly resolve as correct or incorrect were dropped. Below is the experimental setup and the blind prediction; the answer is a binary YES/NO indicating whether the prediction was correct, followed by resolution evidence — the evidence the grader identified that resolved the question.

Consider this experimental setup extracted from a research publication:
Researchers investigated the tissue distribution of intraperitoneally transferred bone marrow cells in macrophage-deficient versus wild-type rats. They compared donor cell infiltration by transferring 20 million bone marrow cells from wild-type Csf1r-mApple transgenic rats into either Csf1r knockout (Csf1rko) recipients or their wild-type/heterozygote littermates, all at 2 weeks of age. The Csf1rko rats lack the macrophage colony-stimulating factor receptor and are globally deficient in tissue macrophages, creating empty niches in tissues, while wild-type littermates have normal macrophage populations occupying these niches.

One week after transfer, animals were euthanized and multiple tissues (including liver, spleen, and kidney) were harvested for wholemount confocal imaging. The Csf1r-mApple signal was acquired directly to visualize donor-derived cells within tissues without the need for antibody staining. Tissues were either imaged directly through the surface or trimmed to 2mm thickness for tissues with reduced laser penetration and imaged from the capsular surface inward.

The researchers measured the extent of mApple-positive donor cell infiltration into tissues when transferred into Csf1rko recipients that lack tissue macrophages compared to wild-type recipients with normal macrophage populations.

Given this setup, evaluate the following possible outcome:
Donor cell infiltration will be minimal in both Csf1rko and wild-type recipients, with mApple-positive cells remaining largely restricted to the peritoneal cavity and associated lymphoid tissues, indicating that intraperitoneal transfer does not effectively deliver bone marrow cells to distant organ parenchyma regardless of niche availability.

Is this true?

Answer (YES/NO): NO